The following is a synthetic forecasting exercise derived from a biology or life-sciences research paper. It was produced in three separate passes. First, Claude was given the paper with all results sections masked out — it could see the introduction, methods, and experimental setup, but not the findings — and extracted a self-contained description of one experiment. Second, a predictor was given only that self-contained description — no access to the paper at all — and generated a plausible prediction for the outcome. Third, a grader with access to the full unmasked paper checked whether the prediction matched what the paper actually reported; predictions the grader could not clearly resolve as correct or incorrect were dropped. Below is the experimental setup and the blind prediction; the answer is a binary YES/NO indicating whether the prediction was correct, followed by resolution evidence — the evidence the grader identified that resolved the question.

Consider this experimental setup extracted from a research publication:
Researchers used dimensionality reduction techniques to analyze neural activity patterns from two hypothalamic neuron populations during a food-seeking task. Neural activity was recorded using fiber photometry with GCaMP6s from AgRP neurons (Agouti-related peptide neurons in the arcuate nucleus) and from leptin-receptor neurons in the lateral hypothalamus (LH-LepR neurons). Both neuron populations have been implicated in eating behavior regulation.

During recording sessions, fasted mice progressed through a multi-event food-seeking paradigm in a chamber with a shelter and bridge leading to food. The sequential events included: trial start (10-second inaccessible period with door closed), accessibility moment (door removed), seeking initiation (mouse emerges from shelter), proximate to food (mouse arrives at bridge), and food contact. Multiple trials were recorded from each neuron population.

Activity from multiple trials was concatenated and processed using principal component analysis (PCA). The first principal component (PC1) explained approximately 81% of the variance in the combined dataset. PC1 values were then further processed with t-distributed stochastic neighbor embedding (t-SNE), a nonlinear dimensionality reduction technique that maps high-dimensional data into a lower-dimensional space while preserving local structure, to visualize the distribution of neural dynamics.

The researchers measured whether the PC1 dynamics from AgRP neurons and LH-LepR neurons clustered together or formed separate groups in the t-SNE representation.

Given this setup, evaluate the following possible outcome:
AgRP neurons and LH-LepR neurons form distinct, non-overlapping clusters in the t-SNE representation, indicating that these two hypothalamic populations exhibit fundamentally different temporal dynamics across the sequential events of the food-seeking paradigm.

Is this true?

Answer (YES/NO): YES